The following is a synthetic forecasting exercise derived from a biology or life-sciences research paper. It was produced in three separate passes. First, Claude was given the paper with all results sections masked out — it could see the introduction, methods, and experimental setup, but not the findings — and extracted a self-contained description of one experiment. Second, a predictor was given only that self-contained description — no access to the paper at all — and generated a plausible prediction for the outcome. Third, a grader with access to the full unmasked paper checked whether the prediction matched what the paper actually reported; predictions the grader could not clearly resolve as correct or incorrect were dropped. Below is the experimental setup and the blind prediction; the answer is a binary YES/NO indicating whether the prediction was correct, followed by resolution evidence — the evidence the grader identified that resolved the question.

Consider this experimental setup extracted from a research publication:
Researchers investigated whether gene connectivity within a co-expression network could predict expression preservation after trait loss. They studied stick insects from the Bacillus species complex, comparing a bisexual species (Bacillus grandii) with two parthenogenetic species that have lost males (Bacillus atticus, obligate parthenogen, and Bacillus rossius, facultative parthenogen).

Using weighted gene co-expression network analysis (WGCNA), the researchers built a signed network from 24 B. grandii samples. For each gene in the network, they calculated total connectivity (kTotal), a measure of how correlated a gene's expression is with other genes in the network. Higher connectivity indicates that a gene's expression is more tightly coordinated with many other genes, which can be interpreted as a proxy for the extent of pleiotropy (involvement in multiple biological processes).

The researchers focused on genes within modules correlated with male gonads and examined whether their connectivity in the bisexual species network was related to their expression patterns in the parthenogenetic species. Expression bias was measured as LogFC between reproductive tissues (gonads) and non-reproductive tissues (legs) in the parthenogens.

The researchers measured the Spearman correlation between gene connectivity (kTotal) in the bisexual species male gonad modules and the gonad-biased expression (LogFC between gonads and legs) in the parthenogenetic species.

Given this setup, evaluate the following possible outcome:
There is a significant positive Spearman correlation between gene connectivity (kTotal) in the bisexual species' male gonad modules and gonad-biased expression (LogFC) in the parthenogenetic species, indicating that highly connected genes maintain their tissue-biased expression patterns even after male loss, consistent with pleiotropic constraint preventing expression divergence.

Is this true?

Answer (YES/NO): YES